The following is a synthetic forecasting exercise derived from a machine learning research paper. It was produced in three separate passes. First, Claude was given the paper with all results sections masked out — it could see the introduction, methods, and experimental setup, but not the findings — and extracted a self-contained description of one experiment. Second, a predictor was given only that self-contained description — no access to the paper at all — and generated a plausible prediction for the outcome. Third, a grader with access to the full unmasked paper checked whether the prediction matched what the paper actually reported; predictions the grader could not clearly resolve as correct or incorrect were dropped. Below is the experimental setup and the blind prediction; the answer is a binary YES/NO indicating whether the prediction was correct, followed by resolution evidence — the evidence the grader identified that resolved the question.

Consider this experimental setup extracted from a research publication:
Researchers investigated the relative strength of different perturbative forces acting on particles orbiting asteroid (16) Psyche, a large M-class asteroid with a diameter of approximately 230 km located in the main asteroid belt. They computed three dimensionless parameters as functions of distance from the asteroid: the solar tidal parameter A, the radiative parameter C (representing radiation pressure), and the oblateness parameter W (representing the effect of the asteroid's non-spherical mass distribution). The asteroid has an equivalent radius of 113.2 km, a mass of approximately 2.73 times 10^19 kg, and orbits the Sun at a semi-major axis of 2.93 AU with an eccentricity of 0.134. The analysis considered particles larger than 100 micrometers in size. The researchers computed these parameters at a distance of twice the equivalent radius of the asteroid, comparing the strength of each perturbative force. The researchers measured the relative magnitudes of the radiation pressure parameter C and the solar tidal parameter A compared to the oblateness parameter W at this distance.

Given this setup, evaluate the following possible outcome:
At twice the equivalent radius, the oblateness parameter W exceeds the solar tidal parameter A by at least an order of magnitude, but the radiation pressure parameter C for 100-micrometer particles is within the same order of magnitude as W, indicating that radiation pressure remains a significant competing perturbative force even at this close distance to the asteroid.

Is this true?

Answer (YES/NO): NO